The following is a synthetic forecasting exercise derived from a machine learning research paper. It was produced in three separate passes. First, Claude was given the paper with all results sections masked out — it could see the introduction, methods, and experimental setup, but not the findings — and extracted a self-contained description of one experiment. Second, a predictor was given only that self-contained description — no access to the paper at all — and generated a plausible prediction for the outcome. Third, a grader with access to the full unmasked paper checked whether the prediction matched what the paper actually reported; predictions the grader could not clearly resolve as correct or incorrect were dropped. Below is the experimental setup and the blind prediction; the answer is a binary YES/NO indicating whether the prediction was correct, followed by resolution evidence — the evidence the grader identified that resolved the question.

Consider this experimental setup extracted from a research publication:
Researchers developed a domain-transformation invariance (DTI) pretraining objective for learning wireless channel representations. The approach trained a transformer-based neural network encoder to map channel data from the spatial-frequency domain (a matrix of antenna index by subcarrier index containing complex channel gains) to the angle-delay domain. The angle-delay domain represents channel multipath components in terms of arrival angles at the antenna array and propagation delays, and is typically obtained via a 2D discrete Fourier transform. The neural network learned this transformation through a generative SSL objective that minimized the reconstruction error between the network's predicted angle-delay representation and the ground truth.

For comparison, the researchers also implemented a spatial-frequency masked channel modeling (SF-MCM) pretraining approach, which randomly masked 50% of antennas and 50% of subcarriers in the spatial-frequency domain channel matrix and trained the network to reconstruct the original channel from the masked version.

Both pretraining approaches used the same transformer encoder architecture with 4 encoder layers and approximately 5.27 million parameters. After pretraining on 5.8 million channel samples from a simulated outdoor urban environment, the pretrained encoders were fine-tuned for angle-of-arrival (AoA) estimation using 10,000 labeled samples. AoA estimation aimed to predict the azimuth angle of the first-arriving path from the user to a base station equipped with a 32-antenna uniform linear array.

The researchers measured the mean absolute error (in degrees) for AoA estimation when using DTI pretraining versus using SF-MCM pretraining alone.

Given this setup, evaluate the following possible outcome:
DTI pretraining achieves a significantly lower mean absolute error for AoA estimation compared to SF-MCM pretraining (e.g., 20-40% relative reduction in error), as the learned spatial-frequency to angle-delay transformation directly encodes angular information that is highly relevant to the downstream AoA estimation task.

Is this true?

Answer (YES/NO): NO